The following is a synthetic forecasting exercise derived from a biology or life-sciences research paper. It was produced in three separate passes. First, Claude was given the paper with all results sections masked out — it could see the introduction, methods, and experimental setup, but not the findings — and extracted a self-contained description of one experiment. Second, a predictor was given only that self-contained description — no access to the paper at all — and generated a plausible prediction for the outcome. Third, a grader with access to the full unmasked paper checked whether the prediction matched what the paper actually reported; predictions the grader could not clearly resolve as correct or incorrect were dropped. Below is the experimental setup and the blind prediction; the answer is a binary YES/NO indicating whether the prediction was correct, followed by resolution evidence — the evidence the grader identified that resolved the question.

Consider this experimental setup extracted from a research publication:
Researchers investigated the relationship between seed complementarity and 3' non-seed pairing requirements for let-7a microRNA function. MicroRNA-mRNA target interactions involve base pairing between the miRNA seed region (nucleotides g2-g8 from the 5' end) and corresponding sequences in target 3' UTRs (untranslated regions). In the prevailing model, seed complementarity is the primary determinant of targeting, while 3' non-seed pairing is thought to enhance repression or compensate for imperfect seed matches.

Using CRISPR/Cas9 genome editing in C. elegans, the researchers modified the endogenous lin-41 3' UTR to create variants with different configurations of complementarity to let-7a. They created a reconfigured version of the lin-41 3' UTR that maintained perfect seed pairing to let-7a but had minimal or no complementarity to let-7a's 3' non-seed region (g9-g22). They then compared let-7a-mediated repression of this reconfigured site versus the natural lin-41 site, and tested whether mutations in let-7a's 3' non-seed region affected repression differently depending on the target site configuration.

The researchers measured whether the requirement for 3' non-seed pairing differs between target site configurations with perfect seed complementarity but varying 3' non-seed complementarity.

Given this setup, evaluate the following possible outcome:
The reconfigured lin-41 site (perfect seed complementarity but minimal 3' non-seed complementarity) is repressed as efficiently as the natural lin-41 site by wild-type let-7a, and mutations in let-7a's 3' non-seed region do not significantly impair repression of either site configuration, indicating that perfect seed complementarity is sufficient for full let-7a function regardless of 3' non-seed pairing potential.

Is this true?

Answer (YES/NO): NO